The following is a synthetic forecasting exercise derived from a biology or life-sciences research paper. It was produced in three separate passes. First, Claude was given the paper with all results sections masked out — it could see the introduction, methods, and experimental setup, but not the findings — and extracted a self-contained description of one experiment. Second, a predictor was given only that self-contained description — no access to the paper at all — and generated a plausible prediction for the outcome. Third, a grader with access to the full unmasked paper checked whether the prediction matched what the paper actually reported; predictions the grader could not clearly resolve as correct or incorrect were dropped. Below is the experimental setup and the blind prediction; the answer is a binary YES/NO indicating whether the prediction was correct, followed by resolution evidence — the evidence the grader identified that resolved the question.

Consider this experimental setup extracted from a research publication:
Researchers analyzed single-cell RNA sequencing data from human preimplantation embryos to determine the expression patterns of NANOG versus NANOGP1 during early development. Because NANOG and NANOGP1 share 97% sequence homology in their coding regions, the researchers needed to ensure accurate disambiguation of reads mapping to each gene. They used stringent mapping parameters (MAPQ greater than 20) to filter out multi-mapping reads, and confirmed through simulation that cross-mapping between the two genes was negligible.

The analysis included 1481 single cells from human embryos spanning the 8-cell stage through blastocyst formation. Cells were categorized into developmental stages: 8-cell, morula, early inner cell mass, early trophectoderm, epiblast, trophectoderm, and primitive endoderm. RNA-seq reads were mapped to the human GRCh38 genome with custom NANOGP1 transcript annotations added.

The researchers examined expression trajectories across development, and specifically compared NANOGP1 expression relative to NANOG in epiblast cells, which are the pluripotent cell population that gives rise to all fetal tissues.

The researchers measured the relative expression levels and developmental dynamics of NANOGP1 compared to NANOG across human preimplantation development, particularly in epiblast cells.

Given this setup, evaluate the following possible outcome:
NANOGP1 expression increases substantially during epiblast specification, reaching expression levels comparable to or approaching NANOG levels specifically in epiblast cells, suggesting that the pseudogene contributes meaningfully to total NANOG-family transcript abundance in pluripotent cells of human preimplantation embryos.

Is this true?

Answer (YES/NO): YES